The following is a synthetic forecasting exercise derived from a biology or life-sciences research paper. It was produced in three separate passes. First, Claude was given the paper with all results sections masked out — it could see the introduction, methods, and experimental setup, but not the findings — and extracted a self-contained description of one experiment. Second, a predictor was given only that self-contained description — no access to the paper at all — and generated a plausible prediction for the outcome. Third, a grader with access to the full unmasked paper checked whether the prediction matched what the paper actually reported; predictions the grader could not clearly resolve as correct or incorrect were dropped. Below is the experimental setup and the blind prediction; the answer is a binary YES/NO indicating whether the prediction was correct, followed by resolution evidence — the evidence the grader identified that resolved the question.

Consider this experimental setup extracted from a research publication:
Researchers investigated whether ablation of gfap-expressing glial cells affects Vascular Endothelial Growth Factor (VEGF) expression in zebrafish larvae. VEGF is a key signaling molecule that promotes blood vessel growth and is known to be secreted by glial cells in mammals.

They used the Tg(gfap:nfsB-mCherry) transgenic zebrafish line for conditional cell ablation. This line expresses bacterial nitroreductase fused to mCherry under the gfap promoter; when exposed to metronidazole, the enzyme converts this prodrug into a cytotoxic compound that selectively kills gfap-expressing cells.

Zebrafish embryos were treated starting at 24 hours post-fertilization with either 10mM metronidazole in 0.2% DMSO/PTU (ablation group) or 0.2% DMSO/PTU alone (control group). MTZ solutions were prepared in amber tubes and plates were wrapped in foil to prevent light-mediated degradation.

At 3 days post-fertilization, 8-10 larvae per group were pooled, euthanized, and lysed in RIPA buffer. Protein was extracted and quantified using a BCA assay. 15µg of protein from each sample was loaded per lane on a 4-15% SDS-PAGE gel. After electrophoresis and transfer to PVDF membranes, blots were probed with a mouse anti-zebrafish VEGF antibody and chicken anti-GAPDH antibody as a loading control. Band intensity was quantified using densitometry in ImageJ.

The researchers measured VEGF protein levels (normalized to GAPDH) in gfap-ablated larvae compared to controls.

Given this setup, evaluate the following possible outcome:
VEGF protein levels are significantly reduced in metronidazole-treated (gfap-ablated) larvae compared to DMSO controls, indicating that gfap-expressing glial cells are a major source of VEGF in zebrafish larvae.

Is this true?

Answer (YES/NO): YES